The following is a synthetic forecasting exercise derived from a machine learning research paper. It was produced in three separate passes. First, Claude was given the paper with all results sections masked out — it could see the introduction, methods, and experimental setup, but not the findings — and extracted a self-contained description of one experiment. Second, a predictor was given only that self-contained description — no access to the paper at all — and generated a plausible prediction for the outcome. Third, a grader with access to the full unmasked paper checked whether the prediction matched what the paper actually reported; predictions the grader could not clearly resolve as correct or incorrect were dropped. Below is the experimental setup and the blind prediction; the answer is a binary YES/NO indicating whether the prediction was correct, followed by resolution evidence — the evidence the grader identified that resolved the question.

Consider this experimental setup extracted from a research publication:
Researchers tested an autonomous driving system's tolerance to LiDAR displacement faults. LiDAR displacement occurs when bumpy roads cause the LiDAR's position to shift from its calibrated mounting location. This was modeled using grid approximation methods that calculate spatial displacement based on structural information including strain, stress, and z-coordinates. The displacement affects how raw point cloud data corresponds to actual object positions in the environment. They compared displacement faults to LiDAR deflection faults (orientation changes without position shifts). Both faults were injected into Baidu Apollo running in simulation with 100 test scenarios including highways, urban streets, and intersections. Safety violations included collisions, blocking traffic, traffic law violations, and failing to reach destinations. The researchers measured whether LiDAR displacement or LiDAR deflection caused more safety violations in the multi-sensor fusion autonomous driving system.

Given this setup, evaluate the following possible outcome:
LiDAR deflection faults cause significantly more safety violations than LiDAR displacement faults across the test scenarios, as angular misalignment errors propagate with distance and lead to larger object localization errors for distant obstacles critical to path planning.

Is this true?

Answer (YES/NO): NO